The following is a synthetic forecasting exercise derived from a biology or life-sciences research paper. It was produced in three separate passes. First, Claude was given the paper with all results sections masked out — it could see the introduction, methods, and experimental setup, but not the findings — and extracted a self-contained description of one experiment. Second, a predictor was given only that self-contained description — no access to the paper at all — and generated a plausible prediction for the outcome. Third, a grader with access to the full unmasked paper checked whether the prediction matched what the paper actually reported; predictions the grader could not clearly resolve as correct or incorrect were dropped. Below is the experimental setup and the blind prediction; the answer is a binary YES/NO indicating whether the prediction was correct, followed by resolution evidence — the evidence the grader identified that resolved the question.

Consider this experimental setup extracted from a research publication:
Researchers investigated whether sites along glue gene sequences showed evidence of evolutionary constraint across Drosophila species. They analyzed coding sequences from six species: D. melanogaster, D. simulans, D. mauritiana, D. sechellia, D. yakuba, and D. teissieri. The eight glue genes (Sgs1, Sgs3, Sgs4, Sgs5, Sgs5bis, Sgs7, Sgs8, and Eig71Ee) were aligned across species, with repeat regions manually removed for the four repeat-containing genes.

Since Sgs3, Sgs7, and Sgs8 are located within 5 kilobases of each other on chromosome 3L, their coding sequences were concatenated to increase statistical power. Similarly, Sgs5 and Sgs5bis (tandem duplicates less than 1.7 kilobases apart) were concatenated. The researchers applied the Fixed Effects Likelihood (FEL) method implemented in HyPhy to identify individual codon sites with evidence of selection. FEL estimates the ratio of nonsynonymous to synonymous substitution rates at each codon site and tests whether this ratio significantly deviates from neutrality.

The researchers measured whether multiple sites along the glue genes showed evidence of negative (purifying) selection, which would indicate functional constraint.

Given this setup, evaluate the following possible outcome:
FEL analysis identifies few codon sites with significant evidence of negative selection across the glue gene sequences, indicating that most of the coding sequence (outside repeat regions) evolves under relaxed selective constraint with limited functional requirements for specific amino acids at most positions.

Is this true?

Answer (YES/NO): NO